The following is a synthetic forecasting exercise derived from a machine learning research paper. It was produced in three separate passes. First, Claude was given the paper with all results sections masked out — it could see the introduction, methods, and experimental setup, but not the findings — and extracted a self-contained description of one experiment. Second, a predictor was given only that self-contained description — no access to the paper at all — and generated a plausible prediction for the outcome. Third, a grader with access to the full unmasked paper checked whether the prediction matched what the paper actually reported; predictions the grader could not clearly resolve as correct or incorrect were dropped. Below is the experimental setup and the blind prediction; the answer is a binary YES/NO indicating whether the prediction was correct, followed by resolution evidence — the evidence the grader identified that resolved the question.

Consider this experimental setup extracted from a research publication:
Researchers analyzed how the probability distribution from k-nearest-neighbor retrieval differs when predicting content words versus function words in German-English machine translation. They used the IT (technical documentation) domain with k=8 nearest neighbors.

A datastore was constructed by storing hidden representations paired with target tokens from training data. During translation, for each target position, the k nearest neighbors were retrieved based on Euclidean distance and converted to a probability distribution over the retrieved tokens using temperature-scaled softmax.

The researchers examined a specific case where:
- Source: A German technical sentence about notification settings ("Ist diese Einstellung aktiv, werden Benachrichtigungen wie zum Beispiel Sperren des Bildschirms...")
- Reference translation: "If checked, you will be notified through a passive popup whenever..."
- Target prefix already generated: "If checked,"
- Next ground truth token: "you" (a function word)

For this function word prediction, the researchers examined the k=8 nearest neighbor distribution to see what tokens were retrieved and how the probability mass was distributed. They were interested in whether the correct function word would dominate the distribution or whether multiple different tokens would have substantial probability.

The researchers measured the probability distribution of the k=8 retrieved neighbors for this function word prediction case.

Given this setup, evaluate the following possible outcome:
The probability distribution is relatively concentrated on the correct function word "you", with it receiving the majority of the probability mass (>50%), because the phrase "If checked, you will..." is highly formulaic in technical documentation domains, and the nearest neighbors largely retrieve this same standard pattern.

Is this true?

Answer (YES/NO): NO